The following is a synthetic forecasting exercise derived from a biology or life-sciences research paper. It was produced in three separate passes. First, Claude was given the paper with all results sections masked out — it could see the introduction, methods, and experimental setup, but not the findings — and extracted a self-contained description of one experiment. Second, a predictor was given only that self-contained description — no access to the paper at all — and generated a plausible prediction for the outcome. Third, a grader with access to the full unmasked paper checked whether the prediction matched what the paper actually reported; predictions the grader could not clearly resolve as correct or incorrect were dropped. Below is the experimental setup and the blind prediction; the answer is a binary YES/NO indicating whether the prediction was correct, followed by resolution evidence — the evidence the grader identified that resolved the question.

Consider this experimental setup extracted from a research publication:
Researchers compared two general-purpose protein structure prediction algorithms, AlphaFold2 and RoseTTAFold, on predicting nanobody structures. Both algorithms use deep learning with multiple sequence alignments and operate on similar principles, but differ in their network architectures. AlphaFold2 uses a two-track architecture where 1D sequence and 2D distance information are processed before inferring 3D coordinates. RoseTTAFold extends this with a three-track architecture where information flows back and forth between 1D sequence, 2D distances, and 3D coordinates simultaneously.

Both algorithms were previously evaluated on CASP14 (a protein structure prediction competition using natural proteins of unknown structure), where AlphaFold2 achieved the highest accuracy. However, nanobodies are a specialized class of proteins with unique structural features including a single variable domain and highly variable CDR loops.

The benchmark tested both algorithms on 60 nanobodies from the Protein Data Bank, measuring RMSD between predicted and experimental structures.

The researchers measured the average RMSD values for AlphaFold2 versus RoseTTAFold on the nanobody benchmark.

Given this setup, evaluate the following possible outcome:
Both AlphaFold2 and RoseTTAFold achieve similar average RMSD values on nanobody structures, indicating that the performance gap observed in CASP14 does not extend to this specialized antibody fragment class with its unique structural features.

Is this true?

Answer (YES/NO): NO